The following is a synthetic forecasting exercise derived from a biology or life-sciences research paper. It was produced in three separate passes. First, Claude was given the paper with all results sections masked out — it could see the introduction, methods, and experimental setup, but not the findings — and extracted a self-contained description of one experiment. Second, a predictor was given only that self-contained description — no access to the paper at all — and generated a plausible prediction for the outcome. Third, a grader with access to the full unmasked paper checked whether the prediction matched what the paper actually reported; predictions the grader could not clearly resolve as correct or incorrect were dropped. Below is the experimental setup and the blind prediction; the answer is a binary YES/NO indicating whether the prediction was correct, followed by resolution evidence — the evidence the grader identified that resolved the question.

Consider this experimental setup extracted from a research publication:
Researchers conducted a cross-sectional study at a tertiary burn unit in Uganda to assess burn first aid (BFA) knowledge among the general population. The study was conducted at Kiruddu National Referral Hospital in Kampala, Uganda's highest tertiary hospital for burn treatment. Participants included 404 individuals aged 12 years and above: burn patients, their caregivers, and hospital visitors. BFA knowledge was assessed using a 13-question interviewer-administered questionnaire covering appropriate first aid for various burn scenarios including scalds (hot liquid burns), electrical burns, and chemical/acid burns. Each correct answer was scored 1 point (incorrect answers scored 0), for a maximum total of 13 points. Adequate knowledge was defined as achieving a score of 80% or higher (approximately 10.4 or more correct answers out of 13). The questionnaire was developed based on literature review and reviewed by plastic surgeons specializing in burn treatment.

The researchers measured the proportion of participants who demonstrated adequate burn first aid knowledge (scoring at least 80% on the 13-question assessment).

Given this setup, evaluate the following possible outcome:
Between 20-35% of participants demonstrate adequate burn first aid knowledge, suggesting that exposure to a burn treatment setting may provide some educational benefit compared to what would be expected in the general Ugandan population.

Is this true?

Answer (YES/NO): NO